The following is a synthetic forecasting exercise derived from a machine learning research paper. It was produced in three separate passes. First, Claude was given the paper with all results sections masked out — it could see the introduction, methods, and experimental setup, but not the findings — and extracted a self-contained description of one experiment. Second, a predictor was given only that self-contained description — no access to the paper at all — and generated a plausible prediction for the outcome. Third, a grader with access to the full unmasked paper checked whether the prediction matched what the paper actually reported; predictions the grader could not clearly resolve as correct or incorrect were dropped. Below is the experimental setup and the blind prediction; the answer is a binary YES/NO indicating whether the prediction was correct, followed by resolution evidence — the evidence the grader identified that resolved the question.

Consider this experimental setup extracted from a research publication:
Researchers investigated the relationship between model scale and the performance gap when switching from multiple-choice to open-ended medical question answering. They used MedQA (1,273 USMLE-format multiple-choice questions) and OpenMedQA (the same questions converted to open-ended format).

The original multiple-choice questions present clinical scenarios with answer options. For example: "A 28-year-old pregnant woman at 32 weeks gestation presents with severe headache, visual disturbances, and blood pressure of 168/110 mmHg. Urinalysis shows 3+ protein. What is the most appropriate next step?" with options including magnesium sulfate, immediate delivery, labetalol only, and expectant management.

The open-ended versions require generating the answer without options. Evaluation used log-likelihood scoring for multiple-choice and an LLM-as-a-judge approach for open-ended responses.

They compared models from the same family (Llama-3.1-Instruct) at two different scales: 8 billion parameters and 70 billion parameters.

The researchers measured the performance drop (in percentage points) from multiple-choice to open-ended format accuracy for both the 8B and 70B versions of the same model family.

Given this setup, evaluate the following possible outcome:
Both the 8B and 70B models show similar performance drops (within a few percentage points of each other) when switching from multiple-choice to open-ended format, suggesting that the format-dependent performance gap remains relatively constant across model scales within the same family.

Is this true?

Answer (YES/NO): NO